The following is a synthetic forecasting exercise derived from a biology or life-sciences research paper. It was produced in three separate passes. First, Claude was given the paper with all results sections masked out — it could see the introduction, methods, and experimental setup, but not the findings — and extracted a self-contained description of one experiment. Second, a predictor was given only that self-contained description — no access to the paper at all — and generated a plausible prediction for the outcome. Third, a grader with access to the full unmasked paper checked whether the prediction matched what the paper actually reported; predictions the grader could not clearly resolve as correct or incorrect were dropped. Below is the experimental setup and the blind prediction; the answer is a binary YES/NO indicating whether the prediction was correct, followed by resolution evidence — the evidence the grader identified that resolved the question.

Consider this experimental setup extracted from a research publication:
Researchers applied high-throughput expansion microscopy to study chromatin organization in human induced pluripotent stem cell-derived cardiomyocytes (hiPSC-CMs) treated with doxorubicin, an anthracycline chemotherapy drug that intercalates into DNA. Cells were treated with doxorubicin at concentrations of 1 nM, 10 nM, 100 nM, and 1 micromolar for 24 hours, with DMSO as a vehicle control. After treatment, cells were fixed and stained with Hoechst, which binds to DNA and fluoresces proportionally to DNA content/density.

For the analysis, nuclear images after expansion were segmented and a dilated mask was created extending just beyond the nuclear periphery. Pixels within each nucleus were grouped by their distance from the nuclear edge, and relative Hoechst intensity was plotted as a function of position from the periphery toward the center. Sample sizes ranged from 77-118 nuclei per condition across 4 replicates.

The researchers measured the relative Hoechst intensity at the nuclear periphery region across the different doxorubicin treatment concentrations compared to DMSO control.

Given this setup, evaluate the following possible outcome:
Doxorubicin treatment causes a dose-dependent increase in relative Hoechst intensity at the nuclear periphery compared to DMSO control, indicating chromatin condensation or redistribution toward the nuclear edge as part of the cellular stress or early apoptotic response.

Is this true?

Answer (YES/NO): YES